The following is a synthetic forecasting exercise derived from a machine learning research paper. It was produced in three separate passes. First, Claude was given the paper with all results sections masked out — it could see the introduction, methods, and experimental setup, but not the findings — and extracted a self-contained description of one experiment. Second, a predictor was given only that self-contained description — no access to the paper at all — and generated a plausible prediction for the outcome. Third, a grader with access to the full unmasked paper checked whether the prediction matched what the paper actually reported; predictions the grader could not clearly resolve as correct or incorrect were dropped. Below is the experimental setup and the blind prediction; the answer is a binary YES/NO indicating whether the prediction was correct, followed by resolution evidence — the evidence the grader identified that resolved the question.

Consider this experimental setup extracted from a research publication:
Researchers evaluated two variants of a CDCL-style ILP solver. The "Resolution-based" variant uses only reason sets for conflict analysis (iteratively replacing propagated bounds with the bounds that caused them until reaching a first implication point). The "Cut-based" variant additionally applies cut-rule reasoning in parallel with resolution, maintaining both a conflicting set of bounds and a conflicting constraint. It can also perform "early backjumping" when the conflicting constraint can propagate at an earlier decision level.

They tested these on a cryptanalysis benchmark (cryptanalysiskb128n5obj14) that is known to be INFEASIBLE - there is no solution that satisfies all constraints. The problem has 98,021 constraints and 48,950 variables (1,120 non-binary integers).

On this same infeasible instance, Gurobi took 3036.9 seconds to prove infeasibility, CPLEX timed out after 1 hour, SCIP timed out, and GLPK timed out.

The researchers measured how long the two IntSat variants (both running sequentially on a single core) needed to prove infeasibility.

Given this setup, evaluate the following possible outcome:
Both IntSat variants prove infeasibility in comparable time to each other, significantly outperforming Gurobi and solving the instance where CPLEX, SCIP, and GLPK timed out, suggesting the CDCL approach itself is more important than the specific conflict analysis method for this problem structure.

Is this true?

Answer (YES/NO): NO